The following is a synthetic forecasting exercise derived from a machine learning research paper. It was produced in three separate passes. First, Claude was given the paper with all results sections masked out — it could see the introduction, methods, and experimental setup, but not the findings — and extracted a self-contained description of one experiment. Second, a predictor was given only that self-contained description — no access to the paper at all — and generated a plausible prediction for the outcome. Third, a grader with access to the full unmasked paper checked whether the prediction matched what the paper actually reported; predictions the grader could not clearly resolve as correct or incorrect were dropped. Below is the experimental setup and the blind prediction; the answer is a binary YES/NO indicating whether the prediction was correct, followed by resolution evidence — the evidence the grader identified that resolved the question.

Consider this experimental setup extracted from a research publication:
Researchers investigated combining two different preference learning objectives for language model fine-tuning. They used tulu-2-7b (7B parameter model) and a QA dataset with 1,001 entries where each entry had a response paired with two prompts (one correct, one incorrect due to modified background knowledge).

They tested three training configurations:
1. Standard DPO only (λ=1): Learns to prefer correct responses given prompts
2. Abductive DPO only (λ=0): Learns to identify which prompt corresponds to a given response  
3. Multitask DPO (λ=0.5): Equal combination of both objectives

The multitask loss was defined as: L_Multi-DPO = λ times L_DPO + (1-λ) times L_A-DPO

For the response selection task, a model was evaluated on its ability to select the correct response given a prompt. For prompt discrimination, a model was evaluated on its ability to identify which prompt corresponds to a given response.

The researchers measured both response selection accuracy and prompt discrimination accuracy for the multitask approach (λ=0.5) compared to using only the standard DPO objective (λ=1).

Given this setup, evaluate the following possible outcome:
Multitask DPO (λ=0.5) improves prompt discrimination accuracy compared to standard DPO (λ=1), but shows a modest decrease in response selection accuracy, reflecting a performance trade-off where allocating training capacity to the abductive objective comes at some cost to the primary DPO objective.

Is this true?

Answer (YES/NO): NO